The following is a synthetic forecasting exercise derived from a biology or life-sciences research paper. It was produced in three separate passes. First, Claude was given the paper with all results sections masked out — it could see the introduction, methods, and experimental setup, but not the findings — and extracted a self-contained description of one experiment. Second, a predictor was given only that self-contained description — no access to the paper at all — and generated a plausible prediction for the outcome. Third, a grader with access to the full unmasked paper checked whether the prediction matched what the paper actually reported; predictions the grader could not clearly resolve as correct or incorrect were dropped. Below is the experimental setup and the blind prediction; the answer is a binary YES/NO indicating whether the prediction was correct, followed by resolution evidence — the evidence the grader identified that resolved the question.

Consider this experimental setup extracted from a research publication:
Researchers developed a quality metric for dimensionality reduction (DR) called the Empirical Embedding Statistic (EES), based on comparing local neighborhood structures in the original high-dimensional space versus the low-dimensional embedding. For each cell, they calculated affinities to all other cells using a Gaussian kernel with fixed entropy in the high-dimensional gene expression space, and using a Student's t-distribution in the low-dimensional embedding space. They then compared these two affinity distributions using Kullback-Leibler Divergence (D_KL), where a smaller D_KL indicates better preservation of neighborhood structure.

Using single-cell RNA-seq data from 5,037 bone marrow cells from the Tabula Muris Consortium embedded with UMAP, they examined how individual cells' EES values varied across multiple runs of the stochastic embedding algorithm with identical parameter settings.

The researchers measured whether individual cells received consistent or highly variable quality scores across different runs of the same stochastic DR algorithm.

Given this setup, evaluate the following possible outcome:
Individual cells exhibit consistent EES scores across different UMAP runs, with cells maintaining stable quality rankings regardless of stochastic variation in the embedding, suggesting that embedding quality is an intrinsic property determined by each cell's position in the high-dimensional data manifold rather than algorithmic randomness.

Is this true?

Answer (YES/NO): NO